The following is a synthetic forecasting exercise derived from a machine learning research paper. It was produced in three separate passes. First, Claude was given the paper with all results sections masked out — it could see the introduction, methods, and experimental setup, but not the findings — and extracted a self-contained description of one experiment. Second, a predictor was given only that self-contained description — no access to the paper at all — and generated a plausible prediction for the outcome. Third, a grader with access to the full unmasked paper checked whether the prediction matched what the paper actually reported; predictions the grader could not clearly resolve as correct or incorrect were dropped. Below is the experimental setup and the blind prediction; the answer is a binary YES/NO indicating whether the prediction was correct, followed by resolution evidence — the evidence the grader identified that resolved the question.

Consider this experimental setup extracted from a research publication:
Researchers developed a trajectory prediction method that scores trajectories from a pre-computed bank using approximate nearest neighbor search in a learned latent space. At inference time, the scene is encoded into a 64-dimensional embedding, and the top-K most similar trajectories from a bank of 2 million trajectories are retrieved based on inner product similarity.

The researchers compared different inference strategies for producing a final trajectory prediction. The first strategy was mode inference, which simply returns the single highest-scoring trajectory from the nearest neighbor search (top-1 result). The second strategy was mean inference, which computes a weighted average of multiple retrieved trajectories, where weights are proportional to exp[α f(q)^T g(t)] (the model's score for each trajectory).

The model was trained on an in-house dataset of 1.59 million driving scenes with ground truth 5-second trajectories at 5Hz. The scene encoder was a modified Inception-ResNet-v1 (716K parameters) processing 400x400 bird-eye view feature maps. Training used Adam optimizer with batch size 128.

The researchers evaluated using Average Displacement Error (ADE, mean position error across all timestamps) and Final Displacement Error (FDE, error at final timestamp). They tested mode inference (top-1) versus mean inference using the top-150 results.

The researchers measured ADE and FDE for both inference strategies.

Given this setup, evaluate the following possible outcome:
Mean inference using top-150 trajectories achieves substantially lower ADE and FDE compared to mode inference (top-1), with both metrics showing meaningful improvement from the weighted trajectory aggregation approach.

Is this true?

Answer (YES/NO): YES